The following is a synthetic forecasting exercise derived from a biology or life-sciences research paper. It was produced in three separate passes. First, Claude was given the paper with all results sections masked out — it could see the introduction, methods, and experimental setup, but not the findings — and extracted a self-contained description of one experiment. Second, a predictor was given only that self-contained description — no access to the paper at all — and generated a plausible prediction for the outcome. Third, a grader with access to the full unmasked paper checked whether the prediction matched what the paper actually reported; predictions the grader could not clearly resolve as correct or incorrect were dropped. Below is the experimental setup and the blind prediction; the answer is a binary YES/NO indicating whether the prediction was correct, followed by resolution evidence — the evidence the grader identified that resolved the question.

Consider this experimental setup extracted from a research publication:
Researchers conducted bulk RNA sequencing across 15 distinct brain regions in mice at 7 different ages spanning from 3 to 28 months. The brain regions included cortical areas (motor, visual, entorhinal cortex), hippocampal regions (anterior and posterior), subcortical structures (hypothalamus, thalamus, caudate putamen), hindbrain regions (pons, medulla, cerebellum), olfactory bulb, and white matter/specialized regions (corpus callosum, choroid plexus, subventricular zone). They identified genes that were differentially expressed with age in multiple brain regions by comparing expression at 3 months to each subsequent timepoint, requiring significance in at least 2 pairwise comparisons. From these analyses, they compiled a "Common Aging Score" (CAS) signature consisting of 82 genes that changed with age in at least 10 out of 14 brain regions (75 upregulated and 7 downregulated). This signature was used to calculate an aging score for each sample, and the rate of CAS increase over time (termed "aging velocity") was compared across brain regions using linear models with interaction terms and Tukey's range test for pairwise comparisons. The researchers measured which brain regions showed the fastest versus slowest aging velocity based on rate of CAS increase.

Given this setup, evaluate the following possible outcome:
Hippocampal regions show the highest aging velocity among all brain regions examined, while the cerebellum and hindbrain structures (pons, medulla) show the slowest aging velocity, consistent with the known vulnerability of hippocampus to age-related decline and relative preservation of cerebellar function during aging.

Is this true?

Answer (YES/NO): NO